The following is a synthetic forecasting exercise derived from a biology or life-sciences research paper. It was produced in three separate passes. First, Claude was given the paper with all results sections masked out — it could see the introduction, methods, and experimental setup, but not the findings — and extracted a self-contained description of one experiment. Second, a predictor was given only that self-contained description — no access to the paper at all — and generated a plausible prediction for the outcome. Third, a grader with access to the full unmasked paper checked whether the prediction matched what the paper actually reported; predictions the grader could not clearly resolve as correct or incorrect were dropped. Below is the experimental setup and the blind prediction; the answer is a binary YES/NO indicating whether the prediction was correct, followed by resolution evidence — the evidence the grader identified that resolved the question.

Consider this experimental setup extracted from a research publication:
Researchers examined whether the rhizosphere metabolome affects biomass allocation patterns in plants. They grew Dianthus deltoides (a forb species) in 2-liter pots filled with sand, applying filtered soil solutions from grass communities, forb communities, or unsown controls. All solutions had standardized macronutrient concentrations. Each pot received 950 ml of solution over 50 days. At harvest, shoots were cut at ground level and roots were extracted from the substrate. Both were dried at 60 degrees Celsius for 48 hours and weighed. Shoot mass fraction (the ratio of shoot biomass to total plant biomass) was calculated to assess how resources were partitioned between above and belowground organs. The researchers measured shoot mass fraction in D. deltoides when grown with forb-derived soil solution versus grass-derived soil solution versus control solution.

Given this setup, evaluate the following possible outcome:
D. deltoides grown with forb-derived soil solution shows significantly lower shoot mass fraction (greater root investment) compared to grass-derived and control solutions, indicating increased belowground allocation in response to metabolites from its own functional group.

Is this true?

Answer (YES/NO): NO